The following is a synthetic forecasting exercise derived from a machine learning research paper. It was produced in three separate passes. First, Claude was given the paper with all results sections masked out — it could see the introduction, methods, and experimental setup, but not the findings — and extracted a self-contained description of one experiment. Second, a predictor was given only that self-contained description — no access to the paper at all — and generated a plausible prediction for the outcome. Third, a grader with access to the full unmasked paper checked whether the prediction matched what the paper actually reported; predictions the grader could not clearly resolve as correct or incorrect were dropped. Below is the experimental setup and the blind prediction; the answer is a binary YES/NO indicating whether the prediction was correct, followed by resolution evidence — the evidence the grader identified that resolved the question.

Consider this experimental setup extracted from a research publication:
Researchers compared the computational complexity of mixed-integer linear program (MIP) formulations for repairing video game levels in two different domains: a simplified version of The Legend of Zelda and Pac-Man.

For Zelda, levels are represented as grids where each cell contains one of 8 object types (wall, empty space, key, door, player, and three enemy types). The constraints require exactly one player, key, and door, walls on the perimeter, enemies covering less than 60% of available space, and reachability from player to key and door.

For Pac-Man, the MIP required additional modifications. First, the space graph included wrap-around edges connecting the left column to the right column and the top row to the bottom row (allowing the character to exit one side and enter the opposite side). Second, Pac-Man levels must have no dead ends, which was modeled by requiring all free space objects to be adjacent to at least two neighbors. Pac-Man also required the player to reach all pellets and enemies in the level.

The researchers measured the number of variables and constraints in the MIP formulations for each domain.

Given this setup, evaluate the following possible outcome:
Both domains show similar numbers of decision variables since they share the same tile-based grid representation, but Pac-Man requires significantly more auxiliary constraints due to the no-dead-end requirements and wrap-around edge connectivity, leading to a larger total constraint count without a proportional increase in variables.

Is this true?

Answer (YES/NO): NO